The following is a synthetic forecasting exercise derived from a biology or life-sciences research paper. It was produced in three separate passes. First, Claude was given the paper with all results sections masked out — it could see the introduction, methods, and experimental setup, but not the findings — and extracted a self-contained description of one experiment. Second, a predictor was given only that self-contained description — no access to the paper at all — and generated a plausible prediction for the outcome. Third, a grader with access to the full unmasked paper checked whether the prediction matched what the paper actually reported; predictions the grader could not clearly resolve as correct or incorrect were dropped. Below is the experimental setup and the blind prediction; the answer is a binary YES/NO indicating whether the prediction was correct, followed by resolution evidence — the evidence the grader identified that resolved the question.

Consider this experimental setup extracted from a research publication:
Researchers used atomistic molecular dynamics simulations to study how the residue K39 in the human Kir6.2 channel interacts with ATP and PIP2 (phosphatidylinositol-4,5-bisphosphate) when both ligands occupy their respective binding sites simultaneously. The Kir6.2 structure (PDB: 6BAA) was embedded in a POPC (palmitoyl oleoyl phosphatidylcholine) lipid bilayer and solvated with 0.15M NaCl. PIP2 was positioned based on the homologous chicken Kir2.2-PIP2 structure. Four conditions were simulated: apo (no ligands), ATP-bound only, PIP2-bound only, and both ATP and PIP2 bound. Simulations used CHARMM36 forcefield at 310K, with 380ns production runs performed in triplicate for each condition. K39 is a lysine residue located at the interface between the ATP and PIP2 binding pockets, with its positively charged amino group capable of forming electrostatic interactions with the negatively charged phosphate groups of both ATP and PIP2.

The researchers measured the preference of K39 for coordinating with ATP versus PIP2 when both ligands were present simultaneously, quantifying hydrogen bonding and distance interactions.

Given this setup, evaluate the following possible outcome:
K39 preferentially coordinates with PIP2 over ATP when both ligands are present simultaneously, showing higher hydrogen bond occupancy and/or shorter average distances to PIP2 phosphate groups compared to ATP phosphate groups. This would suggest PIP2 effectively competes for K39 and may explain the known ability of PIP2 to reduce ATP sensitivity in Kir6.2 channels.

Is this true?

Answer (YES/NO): YES